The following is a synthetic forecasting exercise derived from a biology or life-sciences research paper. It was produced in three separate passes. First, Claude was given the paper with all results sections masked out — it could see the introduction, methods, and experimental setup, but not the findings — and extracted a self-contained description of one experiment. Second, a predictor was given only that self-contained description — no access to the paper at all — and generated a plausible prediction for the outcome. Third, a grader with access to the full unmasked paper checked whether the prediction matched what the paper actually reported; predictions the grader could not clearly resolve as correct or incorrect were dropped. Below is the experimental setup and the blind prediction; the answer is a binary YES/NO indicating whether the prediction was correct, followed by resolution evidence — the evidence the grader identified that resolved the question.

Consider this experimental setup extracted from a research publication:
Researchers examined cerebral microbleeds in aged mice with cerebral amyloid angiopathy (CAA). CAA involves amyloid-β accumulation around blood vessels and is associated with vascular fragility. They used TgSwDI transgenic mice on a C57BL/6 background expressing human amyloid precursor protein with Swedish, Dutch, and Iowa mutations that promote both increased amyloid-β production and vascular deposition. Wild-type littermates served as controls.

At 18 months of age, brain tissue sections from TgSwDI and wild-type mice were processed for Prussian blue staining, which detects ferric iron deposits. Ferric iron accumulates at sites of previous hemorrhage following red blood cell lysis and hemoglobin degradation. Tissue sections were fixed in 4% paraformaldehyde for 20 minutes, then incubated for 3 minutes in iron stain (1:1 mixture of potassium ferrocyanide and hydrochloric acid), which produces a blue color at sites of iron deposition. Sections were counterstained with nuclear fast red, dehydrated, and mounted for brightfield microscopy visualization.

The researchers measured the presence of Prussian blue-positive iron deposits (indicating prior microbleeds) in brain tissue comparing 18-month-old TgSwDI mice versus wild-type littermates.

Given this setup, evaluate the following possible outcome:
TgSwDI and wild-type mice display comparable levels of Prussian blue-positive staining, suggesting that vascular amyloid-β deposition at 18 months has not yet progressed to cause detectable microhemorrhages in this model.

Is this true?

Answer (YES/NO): YES